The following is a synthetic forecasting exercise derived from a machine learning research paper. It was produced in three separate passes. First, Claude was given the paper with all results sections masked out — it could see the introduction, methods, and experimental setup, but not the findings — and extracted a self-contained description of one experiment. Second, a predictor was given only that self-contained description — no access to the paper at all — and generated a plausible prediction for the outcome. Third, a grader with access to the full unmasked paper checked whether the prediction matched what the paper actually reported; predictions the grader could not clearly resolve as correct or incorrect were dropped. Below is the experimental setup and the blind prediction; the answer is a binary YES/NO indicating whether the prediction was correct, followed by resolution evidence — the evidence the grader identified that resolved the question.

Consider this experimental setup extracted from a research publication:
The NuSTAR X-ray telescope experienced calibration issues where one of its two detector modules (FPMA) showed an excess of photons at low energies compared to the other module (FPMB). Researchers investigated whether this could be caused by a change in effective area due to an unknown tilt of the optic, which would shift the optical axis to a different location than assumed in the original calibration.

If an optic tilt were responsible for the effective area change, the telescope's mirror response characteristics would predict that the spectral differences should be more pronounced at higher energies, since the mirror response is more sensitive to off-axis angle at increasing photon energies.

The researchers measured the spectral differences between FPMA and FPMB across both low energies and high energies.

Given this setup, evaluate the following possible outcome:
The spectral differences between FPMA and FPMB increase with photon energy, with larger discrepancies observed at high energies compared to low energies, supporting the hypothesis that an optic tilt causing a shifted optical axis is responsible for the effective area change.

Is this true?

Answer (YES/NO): NO